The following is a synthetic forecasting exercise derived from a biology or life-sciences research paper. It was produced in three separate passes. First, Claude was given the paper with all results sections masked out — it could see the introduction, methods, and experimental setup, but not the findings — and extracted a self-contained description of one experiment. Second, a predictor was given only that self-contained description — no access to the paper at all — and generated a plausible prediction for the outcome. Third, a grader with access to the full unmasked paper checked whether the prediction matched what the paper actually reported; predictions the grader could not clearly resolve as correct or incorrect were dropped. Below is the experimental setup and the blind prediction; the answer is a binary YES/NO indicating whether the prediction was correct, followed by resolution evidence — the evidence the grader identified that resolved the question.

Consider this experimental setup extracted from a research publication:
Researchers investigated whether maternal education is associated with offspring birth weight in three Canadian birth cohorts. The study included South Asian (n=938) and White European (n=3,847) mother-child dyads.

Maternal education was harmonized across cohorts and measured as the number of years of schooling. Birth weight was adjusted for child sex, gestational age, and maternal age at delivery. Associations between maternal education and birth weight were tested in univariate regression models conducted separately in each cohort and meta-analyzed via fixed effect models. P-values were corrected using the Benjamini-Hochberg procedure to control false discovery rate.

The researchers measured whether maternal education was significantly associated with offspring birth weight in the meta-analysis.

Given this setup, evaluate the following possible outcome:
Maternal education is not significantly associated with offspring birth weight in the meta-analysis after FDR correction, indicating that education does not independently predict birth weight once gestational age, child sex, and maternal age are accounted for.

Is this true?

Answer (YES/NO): NO